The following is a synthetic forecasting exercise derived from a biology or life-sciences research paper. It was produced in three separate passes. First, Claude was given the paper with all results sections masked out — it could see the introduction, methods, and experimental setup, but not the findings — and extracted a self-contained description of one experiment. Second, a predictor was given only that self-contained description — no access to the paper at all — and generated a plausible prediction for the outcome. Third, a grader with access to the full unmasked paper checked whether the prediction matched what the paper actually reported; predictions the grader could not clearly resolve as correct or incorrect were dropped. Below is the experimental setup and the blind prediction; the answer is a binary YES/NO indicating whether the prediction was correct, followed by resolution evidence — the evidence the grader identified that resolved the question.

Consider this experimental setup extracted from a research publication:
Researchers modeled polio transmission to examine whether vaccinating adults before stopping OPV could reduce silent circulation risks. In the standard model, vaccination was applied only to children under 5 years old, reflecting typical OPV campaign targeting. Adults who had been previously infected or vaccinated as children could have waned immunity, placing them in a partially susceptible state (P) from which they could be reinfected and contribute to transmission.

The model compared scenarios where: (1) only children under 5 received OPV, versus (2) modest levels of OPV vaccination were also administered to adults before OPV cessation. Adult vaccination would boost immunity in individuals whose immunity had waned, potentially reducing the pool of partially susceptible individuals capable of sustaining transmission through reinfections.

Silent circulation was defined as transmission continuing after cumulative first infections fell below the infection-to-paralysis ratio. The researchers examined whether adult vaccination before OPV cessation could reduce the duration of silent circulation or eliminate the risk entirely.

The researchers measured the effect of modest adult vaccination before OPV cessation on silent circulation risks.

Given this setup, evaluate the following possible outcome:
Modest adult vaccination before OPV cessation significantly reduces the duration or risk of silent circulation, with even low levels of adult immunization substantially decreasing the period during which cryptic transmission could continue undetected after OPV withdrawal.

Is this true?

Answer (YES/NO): YES